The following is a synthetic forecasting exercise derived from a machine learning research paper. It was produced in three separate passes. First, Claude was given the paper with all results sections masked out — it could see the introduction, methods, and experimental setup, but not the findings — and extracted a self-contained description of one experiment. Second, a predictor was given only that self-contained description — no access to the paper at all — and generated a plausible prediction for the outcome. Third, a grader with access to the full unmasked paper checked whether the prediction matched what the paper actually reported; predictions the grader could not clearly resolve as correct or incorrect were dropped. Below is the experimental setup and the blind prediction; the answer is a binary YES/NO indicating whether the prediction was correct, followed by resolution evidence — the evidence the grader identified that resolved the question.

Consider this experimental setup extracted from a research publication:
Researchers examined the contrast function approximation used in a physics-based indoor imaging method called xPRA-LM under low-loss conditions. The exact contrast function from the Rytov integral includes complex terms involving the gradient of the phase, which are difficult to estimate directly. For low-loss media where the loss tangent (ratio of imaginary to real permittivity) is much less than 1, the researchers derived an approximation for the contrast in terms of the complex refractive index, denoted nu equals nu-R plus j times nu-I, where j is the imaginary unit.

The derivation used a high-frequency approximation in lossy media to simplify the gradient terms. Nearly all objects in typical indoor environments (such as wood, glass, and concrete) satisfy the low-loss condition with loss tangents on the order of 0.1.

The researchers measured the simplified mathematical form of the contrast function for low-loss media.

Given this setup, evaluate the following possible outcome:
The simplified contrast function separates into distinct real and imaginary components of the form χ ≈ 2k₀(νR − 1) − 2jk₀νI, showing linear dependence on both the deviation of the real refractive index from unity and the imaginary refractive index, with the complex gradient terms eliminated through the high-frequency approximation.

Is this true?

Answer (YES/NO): NO